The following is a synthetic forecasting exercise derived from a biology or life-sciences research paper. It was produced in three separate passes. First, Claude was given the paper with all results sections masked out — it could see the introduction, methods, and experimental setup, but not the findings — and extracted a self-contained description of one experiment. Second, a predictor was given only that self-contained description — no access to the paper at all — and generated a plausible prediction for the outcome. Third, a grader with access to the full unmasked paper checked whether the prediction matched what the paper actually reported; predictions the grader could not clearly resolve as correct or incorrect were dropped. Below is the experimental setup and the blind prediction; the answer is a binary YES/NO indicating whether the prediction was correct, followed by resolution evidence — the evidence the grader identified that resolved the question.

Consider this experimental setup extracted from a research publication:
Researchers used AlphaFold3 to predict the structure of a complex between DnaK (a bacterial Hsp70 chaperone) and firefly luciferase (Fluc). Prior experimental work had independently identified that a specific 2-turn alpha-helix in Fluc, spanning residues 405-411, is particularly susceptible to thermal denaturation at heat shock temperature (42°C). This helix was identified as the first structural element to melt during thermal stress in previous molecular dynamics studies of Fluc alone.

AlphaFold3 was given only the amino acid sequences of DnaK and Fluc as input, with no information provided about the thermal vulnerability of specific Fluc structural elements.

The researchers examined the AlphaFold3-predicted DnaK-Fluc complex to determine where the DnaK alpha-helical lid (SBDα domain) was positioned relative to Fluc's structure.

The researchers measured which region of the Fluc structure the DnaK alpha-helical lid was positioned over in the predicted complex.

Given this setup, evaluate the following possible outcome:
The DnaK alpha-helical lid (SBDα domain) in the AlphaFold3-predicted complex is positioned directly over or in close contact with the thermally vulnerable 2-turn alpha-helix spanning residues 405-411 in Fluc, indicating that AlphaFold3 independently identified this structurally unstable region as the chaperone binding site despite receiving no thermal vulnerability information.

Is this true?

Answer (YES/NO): YES